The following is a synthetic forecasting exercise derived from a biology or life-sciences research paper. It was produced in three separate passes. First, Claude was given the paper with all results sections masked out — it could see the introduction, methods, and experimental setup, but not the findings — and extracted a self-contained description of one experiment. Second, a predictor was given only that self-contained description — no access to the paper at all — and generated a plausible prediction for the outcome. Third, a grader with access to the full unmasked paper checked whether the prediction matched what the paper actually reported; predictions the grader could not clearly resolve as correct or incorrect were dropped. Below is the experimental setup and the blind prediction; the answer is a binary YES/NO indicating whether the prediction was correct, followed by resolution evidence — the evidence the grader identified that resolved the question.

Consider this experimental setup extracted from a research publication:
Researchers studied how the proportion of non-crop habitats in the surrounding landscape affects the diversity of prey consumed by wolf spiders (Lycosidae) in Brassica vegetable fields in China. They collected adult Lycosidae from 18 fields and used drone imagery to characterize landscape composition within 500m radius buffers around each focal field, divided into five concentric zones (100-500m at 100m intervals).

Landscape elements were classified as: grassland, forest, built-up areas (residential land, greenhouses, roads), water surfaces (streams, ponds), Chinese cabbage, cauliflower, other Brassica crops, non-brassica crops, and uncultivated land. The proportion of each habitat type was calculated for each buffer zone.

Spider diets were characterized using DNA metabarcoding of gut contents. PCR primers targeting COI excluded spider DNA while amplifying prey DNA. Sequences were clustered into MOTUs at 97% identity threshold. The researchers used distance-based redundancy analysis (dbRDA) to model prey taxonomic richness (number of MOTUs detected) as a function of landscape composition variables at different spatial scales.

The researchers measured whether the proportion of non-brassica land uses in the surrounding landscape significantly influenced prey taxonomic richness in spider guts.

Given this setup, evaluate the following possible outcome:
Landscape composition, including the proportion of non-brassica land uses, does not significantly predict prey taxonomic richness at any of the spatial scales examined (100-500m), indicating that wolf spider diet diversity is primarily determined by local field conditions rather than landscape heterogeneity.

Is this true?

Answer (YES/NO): NO